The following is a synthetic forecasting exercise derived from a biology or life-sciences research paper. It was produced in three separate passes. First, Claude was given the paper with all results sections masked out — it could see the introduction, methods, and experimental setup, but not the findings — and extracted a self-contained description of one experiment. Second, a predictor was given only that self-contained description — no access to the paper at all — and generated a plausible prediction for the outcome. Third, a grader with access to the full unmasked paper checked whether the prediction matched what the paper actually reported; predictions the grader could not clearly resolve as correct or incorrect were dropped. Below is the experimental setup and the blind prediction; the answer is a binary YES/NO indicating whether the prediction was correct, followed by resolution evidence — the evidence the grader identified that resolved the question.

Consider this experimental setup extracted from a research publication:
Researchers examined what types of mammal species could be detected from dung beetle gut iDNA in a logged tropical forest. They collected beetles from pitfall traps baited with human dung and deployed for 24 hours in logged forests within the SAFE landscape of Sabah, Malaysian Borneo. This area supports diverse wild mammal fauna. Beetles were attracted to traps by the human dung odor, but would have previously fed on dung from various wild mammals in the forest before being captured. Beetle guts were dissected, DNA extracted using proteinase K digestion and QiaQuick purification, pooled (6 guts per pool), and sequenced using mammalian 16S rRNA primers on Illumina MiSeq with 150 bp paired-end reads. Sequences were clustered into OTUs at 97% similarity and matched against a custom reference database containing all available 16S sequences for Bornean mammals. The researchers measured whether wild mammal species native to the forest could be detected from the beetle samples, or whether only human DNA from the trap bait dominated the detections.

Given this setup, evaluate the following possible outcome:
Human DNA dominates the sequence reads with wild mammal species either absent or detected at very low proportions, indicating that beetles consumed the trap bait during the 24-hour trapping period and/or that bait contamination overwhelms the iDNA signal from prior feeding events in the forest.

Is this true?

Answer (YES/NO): NO